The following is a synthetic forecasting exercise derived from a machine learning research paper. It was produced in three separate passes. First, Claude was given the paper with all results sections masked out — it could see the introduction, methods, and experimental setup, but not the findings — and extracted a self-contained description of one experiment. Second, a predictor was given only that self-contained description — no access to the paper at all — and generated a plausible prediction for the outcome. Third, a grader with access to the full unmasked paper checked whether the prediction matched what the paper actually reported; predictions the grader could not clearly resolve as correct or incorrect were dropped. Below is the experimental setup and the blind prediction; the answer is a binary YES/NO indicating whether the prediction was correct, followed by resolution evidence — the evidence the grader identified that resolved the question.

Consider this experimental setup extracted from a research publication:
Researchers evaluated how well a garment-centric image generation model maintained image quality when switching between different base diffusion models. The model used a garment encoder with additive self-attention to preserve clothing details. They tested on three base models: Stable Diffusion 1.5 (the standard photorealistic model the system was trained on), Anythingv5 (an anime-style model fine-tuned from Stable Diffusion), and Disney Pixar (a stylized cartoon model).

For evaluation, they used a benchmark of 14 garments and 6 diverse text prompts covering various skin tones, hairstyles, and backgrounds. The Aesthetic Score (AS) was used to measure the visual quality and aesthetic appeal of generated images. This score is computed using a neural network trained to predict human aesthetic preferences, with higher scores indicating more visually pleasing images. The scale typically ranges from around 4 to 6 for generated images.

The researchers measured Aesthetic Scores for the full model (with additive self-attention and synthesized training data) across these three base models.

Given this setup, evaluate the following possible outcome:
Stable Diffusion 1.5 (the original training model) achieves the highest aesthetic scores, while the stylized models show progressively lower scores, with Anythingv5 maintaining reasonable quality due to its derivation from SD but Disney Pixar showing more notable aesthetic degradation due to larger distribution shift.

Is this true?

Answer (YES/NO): NO